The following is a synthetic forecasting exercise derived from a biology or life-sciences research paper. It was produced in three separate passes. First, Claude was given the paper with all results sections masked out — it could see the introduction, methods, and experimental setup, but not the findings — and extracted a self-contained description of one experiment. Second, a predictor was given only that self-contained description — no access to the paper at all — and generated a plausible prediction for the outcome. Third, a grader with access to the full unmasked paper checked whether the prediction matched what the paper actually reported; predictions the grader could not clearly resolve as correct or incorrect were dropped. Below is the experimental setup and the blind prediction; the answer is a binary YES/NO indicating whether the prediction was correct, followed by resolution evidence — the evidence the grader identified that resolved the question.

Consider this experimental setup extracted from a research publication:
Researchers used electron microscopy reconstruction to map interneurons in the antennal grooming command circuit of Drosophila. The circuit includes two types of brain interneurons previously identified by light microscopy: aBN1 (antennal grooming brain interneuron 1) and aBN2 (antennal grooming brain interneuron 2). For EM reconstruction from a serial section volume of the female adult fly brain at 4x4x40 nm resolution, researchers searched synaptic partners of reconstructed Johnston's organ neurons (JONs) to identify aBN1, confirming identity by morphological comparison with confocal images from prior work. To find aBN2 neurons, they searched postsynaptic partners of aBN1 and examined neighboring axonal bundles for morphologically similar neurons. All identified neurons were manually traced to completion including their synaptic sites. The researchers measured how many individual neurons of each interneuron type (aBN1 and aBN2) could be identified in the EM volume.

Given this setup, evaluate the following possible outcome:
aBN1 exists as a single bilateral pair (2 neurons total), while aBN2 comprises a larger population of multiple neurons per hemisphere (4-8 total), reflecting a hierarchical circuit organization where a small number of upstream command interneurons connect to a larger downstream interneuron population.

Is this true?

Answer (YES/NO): NO